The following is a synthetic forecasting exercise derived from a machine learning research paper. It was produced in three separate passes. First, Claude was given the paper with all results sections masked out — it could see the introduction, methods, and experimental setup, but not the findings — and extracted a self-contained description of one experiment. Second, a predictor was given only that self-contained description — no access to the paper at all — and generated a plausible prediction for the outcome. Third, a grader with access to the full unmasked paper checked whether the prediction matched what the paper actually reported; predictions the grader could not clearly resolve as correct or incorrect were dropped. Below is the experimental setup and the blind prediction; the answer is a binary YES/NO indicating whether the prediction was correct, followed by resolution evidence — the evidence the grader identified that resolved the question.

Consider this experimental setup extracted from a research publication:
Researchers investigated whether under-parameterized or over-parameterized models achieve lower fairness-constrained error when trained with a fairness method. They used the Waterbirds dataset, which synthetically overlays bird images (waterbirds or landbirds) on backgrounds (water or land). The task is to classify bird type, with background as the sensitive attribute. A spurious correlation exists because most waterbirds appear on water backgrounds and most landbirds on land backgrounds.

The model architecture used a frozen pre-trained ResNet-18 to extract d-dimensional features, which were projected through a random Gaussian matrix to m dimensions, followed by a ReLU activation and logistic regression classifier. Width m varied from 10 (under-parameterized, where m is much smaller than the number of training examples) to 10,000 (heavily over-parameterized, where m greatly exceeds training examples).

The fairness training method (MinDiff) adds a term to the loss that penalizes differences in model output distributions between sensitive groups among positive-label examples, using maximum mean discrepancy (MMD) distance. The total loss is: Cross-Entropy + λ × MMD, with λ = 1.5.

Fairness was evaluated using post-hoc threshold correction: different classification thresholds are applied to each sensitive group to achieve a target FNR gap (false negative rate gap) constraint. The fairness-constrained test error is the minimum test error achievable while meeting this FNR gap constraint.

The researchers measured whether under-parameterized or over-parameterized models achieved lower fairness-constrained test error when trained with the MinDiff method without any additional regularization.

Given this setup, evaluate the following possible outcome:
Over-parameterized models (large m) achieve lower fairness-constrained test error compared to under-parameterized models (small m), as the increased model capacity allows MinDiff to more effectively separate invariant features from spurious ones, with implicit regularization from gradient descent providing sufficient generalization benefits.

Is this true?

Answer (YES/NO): NO